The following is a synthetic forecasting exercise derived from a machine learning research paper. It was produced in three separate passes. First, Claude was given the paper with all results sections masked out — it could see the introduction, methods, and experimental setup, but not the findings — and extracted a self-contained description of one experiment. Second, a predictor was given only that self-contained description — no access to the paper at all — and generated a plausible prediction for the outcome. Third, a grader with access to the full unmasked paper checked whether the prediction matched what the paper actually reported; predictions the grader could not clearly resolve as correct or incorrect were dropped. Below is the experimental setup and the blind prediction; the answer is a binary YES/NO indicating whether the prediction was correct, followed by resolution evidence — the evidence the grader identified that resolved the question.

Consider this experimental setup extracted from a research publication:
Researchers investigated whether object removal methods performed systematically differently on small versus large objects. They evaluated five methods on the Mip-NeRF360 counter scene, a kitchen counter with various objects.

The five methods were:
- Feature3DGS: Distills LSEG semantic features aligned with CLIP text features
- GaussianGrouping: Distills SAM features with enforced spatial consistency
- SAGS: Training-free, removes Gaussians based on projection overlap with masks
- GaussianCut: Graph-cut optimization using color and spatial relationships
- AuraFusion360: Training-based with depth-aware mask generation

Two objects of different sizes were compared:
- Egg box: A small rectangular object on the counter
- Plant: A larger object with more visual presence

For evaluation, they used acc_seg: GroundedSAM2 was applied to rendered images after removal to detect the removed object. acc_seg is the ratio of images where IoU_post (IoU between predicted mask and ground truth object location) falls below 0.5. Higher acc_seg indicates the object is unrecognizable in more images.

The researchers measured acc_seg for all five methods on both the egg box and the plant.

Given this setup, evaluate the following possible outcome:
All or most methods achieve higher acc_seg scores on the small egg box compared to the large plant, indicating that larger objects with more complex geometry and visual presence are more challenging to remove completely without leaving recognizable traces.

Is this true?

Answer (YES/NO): NO